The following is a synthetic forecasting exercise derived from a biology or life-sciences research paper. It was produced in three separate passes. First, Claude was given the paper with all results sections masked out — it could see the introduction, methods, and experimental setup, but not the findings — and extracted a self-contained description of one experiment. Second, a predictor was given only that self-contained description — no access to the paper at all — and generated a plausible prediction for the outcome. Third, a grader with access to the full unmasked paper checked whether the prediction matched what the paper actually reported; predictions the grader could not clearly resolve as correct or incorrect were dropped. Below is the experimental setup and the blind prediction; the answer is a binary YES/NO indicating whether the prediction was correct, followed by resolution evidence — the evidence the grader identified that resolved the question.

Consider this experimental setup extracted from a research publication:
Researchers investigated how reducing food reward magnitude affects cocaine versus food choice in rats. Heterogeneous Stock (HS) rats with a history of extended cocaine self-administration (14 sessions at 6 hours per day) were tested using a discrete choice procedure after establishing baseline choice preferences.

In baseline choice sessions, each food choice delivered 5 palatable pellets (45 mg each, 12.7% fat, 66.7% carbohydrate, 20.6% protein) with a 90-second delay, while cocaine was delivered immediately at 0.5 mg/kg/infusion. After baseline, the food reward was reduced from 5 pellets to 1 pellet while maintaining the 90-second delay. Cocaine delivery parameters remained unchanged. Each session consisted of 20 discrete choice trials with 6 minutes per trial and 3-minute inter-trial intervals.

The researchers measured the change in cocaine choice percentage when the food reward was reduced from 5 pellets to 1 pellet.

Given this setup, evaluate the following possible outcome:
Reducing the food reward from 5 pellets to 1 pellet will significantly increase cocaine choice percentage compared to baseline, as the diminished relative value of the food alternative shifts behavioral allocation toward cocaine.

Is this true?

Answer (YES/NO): NO